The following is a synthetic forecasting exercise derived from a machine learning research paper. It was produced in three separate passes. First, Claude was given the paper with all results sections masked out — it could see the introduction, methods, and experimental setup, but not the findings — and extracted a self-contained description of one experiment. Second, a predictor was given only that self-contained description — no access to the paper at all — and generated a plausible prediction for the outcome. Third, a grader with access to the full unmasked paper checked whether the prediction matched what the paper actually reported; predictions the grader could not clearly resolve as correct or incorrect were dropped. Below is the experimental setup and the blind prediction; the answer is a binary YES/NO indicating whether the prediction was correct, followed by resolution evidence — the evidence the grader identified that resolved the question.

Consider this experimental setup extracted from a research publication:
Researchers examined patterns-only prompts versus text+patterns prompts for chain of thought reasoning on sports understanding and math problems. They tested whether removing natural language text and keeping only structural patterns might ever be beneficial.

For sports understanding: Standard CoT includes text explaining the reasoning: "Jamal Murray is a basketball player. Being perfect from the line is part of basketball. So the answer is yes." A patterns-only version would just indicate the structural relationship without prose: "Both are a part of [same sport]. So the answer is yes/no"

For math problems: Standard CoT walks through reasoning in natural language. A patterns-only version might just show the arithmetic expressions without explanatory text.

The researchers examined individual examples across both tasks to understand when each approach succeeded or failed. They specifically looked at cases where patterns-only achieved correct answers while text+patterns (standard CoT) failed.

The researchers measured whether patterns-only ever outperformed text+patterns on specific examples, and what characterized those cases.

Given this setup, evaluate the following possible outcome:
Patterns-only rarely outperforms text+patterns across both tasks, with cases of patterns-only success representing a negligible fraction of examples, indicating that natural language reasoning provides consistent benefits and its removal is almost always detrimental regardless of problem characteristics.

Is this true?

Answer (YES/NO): YES